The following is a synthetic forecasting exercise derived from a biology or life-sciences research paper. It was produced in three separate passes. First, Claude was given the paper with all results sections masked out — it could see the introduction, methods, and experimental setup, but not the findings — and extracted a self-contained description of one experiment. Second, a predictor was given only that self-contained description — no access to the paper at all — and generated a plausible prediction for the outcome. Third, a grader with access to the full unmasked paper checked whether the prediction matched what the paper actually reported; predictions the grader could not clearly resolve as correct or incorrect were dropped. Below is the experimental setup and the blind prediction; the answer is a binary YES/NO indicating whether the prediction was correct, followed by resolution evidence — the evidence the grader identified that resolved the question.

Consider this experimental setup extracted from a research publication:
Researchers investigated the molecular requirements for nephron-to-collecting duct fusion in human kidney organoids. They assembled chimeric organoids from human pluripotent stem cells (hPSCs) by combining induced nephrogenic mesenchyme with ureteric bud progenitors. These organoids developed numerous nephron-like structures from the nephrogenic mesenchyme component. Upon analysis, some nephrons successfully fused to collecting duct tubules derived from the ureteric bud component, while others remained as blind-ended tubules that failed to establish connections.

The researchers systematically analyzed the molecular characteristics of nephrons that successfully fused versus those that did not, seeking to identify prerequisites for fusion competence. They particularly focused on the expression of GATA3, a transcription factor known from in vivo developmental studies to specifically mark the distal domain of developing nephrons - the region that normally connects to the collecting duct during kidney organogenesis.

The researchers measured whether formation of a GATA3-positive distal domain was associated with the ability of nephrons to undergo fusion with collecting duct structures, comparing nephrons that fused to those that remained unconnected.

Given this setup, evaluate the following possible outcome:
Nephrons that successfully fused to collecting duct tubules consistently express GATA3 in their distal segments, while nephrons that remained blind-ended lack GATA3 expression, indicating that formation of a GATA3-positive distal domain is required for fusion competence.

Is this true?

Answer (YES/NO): NO